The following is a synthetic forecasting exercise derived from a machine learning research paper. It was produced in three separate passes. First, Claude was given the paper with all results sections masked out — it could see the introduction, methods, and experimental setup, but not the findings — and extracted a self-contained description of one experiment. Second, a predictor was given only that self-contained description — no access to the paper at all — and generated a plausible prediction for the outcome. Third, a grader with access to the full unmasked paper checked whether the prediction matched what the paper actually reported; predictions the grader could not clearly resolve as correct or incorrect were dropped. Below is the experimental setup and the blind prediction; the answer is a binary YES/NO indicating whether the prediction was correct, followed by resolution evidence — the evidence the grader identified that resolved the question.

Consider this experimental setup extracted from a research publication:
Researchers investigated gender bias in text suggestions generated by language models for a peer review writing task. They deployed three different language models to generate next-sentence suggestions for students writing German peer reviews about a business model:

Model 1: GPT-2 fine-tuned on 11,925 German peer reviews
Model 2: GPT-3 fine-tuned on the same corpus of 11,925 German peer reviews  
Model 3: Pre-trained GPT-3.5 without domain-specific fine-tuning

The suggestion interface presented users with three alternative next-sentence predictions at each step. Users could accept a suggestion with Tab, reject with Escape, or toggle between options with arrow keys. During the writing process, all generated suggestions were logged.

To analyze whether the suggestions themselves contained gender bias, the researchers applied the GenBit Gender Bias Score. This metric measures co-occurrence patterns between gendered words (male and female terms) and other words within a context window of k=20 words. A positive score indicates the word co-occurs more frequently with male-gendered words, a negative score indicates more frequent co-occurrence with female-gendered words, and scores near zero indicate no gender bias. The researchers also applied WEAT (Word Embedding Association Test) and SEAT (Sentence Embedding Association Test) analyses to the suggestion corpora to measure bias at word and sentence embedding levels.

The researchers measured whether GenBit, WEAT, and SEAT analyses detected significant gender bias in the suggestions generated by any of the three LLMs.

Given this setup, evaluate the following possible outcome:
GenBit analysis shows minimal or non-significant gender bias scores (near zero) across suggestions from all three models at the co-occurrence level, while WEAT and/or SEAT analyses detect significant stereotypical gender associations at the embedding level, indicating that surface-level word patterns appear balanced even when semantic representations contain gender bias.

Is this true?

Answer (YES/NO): NO